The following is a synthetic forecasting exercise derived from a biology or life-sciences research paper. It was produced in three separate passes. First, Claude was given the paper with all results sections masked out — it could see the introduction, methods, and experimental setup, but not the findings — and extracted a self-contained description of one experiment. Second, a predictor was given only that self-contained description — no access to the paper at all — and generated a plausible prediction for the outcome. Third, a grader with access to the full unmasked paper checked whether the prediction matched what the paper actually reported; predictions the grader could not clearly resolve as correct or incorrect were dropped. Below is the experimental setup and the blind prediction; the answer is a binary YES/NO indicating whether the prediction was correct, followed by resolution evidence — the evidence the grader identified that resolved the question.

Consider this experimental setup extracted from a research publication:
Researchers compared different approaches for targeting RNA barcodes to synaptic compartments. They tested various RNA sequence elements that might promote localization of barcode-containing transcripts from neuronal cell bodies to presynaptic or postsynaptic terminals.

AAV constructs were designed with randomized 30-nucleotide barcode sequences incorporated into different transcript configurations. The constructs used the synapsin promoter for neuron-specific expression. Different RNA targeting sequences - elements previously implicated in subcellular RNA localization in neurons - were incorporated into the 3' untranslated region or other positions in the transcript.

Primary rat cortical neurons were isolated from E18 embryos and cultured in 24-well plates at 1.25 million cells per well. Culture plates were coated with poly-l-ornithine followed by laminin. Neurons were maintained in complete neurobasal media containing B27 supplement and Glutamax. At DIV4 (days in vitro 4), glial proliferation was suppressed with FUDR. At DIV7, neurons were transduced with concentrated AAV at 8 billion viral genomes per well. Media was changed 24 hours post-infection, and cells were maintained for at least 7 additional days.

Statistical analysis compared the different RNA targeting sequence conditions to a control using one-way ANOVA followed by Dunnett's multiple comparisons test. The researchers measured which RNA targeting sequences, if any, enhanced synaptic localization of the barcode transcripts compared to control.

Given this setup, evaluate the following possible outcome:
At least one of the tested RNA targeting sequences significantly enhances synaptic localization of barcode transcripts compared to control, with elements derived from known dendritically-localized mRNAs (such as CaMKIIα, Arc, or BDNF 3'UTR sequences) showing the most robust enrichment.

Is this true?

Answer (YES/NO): NO